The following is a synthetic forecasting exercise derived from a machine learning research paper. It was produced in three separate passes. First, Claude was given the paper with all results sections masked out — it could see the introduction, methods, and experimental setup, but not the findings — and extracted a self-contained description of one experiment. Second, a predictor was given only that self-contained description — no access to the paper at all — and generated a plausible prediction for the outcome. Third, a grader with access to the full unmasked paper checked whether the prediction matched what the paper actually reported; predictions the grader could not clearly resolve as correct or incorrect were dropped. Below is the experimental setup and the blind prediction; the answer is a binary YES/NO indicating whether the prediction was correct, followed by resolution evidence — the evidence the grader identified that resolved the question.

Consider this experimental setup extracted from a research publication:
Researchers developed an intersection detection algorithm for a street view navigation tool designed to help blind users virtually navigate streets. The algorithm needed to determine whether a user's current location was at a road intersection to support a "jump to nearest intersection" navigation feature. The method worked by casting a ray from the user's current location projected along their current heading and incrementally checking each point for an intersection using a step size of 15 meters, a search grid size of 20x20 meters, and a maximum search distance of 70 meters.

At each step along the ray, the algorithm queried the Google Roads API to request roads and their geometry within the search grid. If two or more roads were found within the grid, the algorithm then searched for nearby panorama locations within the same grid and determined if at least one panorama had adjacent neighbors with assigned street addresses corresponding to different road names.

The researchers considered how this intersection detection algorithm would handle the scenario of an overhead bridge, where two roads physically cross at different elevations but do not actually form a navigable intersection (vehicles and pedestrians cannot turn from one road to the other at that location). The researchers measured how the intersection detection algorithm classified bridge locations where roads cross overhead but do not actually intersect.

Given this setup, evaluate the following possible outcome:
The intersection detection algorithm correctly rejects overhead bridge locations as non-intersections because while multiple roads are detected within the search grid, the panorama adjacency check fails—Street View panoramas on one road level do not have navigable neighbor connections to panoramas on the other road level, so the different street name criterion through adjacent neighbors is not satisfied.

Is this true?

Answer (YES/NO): NO